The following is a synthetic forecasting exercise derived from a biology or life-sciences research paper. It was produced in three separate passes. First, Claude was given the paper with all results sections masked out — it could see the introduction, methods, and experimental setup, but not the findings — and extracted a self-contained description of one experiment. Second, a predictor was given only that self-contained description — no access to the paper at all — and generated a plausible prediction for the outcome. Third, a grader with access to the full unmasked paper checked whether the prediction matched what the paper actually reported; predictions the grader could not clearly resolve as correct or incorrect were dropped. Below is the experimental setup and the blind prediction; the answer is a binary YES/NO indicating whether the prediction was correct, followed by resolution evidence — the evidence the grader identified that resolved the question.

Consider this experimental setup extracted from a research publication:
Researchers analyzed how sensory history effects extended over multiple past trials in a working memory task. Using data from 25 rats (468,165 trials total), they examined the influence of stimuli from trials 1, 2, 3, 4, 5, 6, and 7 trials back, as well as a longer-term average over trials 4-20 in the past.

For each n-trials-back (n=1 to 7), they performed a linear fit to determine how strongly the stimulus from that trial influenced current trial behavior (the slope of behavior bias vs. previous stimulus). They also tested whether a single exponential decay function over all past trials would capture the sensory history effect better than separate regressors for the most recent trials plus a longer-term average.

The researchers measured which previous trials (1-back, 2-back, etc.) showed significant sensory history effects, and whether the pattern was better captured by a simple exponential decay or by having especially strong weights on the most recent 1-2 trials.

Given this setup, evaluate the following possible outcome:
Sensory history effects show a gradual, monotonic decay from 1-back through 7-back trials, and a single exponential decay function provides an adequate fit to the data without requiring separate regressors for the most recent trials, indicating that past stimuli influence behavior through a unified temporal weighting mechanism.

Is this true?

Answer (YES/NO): NO